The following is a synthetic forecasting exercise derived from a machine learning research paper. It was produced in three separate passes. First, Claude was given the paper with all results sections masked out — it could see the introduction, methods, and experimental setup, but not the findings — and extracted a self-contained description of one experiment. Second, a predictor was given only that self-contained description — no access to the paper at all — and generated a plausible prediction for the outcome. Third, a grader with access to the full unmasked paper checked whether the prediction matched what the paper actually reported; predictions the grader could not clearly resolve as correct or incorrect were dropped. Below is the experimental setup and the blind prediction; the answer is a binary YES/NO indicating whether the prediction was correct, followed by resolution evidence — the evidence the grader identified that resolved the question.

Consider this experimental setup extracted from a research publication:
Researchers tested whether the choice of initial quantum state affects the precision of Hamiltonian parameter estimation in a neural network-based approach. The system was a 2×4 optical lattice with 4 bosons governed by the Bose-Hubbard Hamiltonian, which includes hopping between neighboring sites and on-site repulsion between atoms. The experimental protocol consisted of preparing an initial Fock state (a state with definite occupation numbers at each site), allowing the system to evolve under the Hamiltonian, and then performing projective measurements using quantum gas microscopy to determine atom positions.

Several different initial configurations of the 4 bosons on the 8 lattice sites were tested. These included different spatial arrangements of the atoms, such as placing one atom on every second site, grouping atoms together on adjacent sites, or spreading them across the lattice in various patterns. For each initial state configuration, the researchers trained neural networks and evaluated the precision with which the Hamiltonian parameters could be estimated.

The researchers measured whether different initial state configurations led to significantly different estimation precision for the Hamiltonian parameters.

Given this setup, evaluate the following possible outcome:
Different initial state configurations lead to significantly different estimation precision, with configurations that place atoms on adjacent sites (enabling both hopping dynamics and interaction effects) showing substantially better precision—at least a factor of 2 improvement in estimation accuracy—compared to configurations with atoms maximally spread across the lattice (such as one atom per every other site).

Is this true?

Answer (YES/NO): NO